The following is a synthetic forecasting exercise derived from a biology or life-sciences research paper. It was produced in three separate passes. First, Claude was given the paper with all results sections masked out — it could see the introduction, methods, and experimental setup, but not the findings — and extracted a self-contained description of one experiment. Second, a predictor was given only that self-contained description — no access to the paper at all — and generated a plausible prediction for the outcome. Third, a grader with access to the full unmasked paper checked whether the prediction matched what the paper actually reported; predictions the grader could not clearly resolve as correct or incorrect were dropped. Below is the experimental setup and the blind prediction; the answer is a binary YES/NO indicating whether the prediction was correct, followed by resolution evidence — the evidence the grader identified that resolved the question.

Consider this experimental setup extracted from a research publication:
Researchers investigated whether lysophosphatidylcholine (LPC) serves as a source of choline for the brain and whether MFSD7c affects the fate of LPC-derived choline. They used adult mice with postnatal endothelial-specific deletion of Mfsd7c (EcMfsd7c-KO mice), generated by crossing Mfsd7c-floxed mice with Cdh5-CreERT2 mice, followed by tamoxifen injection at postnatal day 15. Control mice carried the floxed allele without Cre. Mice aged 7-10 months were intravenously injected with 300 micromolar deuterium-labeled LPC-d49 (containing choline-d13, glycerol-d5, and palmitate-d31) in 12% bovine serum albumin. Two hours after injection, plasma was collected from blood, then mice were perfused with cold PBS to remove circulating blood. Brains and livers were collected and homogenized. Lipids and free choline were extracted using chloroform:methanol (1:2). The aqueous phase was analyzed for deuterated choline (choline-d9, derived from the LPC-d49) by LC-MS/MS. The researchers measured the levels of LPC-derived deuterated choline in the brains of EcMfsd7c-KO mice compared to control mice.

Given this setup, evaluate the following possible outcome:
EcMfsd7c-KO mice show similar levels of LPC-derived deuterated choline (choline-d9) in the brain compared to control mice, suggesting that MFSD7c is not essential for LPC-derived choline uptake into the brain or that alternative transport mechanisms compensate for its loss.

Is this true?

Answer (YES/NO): NO